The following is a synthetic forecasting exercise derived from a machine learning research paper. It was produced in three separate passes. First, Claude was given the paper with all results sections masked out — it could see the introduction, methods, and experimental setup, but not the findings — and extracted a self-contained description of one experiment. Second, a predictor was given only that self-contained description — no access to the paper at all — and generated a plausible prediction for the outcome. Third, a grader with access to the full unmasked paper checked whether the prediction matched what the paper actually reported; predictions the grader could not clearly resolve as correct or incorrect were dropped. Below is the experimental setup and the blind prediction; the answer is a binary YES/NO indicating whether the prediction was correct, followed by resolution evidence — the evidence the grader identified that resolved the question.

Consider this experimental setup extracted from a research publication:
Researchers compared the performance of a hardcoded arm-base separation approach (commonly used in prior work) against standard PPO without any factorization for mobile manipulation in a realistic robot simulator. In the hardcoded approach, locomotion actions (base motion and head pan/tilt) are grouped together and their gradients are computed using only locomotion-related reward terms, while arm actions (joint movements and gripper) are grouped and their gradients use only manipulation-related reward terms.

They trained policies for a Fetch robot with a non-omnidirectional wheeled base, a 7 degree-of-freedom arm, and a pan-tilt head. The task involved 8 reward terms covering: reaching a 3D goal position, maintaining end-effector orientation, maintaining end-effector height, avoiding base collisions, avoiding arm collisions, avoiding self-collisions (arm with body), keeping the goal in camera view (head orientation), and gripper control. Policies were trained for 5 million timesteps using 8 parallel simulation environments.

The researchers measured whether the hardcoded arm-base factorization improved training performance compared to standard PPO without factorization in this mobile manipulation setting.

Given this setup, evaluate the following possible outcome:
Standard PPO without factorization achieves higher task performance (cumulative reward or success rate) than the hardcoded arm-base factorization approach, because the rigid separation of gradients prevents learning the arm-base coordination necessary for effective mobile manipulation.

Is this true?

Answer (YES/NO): NO